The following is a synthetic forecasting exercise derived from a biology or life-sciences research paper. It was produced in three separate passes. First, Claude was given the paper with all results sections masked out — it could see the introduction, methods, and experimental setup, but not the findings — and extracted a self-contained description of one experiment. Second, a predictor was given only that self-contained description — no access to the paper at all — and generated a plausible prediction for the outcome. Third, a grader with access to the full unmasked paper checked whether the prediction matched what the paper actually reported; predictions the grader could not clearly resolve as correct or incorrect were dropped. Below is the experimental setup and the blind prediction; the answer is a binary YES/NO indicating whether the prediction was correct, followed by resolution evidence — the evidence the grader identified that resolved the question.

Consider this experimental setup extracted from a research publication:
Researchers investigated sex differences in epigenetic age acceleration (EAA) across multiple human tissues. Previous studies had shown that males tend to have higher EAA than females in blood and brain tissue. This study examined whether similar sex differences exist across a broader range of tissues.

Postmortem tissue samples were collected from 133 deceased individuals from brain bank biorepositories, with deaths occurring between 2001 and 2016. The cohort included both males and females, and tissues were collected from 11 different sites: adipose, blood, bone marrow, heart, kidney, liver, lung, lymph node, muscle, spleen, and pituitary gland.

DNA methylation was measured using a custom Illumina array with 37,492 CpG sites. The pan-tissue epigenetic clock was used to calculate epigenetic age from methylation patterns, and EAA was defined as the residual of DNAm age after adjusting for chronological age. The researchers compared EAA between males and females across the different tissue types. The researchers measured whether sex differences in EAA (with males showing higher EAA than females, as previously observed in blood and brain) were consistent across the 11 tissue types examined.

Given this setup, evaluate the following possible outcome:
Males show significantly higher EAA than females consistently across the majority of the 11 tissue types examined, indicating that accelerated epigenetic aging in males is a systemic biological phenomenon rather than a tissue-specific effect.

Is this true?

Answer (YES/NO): NO